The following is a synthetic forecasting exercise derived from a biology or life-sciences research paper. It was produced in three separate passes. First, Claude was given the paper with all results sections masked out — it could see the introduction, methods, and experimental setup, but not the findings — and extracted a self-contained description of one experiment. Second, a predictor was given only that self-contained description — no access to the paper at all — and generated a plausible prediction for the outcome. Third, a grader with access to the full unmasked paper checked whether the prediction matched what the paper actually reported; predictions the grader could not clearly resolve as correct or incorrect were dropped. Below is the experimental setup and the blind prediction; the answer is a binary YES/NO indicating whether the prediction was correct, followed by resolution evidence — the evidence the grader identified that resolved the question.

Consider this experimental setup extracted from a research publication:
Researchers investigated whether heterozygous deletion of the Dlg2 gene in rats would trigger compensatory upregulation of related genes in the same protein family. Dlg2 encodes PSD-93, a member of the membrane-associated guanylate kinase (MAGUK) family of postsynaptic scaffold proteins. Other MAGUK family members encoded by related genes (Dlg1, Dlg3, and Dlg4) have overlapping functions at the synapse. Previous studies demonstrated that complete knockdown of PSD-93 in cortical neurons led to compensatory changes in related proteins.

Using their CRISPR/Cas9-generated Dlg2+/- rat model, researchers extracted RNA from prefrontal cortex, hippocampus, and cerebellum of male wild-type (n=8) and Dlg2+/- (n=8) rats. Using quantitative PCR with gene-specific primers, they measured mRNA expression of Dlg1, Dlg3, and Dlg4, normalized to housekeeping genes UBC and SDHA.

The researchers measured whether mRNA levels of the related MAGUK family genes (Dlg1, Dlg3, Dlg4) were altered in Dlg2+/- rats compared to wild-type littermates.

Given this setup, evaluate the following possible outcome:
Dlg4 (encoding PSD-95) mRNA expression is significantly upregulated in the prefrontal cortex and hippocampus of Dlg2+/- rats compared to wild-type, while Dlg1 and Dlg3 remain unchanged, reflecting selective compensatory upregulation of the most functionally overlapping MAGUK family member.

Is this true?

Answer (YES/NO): NO